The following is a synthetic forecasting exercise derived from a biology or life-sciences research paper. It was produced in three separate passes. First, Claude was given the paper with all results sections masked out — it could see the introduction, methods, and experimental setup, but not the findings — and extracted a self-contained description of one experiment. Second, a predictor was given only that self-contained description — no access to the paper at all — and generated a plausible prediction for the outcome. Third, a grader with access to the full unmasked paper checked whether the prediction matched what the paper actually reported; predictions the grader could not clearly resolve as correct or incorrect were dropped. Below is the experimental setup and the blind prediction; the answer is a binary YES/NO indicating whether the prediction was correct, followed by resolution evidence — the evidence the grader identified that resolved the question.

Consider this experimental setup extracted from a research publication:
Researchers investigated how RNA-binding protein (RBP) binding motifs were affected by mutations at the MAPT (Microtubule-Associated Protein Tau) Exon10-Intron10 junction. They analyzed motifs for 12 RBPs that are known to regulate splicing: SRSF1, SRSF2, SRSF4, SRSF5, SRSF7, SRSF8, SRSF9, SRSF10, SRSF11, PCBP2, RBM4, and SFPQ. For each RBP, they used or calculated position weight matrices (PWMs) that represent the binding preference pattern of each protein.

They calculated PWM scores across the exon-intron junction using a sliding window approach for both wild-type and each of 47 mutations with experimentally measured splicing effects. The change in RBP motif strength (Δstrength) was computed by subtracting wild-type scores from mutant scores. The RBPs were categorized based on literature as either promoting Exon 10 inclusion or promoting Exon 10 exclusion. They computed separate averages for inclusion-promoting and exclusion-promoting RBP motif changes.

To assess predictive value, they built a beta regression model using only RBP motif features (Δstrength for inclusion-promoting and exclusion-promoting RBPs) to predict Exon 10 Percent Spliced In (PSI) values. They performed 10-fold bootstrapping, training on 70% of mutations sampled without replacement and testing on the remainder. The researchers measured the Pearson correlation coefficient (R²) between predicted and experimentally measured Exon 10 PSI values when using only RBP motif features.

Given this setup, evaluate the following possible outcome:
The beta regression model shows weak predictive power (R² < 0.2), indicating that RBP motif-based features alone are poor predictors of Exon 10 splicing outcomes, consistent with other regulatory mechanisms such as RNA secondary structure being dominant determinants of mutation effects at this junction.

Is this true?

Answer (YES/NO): YES